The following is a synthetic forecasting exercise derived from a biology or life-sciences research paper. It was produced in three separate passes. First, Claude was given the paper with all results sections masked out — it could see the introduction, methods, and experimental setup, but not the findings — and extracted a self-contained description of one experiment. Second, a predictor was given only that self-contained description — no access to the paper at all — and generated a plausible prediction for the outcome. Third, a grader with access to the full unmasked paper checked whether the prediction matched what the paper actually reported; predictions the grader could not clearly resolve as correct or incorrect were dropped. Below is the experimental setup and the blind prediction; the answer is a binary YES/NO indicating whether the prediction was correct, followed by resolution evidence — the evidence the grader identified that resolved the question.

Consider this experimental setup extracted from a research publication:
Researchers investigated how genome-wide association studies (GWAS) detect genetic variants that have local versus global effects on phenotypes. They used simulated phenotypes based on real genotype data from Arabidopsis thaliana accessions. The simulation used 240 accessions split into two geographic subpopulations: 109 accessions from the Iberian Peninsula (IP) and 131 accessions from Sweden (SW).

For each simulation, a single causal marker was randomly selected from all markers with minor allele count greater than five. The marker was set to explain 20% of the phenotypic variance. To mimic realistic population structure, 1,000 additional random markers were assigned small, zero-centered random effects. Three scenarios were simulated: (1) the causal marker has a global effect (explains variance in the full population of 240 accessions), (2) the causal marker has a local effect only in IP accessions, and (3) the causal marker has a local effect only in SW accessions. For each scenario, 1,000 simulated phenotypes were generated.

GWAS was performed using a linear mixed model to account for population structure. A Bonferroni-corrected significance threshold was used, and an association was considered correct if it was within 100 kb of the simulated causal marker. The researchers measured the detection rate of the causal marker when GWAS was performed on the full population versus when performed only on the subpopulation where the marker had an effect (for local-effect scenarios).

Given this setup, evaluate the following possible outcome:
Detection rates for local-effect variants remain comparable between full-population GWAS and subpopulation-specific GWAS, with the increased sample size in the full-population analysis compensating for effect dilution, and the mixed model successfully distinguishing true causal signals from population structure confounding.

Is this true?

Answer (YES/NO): NO